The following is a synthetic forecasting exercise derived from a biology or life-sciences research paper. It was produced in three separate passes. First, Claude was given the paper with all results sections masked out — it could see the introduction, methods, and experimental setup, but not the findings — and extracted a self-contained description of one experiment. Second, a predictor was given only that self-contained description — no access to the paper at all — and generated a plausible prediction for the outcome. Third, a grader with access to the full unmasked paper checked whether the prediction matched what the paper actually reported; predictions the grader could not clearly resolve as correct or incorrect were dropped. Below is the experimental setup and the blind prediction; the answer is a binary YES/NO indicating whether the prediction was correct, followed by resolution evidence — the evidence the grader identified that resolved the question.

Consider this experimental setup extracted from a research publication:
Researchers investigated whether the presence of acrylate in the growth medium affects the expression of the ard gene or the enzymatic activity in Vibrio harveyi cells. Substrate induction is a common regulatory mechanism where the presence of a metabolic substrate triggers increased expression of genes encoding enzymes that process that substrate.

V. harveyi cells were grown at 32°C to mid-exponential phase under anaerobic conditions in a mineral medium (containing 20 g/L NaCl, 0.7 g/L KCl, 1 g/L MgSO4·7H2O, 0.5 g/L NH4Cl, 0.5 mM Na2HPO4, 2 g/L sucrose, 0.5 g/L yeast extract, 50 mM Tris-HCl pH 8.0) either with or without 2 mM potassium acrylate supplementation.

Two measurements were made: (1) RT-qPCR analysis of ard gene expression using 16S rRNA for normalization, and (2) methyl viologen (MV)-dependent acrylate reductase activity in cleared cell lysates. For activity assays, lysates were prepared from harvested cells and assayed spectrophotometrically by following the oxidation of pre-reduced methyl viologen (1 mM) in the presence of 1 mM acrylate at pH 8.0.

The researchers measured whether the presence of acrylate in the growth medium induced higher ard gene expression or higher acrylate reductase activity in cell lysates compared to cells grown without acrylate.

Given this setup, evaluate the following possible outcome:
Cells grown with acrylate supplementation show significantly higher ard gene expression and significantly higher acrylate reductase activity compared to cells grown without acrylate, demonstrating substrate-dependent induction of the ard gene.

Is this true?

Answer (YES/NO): YES